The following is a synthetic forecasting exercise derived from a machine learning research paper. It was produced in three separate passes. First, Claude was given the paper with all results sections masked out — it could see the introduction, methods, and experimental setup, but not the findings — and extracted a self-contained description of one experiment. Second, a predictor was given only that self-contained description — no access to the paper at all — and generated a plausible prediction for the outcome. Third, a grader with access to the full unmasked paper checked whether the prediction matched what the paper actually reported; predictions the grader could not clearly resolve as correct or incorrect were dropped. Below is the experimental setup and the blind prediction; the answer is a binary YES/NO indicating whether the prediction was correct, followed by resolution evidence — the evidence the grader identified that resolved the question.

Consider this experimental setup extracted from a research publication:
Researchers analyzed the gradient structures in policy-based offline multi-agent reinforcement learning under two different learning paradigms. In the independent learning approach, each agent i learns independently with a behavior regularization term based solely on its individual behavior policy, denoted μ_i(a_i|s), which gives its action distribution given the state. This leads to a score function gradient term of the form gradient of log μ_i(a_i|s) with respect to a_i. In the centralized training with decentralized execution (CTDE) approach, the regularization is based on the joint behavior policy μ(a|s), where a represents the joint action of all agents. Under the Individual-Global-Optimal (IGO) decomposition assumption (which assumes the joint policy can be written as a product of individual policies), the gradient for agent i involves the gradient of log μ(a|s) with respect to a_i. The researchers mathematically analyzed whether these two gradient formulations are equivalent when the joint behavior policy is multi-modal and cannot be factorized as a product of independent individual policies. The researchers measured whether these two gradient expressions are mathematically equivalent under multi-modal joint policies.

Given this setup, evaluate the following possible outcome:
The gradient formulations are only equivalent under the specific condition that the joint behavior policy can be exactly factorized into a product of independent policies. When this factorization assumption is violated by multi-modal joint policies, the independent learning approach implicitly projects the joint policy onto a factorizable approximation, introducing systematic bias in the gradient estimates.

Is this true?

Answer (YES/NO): YES